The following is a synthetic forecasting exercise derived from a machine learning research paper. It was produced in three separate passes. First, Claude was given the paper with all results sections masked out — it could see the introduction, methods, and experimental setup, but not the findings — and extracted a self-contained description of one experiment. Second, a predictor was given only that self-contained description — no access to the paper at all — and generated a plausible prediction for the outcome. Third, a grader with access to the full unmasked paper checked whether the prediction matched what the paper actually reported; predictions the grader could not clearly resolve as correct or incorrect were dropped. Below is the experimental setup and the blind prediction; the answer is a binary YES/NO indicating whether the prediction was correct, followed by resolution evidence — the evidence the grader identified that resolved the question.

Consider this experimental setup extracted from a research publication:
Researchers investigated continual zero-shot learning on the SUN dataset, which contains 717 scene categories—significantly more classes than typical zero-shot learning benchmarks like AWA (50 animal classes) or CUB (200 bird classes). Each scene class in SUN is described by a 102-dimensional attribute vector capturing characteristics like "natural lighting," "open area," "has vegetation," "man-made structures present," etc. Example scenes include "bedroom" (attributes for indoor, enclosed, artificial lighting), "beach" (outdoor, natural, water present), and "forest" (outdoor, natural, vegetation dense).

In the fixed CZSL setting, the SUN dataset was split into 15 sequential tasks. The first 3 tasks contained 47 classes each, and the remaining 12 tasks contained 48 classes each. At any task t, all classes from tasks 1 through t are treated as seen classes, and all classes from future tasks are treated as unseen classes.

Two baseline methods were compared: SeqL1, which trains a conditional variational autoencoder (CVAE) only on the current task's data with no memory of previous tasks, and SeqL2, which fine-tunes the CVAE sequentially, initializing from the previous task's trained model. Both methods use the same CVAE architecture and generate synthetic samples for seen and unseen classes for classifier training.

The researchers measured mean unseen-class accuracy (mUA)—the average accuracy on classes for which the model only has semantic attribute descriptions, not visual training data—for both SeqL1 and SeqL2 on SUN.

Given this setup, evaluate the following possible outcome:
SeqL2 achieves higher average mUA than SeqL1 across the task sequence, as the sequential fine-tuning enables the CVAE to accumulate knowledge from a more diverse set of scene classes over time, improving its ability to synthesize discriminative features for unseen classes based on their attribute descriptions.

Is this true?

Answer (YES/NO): YES